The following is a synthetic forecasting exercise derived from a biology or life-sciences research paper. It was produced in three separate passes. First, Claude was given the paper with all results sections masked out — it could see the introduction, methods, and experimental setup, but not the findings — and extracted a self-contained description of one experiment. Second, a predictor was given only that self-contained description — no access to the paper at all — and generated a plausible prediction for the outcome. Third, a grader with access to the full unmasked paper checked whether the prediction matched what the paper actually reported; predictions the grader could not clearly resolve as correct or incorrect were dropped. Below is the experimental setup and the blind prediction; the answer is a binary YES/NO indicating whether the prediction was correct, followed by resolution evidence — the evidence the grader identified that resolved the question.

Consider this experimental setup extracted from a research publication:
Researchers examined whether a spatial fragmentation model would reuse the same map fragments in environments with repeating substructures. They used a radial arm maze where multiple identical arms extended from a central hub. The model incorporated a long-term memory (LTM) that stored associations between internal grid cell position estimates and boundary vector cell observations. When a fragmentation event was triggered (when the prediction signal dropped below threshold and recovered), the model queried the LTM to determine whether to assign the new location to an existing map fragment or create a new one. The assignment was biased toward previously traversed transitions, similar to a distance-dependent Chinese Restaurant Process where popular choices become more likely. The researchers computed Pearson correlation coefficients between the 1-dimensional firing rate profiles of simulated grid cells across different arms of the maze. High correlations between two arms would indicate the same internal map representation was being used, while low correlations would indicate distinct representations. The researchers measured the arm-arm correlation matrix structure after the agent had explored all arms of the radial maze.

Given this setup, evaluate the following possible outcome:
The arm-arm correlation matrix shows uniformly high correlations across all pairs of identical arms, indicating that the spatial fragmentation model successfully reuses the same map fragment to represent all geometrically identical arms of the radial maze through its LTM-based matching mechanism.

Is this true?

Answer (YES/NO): NO